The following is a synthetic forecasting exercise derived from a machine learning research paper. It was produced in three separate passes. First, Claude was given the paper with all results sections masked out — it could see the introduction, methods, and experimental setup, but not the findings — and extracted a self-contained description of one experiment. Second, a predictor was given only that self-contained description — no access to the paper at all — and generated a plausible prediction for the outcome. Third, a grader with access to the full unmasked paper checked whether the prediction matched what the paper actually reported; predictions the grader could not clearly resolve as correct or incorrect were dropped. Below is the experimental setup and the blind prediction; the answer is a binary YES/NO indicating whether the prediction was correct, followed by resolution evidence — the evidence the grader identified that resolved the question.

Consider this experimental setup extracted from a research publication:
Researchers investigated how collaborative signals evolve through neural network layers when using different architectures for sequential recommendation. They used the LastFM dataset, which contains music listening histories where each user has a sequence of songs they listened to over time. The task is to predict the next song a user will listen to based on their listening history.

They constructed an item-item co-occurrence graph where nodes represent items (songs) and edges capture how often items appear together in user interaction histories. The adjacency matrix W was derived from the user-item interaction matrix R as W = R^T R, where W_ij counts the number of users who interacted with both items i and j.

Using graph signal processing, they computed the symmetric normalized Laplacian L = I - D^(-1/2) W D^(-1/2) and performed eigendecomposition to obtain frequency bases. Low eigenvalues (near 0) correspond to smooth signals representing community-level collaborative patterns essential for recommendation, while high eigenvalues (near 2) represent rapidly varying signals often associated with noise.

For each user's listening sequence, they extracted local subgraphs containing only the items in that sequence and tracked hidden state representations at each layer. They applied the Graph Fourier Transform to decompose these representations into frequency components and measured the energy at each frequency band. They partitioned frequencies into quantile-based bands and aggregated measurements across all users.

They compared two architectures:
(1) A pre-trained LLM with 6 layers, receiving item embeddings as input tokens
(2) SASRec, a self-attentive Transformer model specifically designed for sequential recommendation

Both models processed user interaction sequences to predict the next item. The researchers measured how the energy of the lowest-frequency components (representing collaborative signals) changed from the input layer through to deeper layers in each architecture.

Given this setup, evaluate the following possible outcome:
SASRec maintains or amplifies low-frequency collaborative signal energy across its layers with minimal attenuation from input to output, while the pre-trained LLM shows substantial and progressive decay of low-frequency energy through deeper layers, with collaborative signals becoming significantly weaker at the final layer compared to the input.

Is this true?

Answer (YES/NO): YES